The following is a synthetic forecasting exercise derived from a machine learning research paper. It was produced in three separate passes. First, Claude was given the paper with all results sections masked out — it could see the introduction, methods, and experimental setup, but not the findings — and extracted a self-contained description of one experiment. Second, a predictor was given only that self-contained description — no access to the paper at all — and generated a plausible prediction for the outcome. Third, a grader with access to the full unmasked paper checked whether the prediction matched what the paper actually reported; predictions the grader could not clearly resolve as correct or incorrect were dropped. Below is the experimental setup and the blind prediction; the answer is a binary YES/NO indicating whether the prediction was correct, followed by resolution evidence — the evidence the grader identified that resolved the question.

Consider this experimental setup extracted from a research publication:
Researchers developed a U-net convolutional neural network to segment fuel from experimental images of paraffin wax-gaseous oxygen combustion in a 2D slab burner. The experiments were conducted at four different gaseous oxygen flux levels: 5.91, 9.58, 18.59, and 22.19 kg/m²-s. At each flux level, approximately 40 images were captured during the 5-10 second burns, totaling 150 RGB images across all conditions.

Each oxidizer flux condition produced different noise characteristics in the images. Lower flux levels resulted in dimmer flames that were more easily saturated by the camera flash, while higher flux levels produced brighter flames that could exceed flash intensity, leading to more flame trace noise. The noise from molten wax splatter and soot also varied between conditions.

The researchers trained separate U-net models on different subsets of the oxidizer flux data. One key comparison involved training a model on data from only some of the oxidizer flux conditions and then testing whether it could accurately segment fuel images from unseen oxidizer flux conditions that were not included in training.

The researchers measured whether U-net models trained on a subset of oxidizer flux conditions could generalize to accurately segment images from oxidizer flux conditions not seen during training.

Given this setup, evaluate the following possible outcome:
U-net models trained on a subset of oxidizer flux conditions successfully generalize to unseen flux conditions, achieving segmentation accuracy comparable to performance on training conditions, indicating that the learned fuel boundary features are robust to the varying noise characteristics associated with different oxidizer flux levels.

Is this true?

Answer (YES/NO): NO